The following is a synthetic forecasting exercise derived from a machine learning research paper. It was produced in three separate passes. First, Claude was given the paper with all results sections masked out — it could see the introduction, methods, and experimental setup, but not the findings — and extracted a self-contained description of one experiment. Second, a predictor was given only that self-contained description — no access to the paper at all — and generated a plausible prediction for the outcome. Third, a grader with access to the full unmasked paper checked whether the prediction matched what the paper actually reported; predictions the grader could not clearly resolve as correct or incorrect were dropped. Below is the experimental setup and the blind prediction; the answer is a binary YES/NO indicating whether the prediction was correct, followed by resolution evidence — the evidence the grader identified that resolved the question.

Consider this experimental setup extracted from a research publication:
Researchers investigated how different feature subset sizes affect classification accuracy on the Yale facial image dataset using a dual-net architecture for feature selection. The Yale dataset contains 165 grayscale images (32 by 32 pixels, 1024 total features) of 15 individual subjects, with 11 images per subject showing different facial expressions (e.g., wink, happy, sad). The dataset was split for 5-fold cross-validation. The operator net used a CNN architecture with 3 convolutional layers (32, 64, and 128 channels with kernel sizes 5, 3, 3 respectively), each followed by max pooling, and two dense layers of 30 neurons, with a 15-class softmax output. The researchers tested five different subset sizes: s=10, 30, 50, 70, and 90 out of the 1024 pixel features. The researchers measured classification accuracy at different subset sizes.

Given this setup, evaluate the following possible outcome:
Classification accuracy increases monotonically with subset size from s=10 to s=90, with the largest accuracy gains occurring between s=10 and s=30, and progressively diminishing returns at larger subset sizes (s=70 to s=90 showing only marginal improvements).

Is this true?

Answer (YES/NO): NO